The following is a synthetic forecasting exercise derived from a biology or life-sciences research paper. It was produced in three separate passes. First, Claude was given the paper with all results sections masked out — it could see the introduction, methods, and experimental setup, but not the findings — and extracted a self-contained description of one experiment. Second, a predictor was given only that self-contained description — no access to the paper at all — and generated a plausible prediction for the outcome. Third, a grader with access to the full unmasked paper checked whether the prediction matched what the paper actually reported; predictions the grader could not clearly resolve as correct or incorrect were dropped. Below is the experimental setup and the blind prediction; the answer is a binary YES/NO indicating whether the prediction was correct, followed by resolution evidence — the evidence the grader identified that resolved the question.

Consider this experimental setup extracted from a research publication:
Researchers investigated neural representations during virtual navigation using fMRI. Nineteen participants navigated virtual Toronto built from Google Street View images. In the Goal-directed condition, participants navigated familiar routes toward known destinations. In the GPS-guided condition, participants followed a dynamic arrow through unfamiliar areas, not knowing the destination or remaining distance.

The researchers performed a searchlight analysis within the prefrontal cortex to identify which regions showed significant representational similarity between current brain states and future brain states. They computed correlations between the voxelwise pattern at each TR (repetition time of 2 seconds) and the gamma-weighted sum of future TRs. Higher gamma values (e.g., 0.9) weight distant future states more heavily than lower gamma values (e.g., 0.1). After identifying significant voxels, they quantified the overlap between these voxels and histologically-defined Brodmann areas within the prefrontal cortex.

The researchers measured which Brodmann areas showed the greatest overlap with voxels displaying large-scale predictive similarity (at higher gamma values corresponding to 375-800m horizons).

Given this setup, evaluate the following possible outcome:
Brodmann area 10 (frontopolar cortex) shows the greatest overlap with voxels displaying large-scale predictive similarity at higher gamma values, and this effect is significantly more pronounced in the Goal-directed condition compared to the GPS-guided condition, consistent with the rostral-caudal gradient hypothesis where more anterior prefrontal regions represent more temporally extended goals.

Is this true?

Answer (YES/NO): YES